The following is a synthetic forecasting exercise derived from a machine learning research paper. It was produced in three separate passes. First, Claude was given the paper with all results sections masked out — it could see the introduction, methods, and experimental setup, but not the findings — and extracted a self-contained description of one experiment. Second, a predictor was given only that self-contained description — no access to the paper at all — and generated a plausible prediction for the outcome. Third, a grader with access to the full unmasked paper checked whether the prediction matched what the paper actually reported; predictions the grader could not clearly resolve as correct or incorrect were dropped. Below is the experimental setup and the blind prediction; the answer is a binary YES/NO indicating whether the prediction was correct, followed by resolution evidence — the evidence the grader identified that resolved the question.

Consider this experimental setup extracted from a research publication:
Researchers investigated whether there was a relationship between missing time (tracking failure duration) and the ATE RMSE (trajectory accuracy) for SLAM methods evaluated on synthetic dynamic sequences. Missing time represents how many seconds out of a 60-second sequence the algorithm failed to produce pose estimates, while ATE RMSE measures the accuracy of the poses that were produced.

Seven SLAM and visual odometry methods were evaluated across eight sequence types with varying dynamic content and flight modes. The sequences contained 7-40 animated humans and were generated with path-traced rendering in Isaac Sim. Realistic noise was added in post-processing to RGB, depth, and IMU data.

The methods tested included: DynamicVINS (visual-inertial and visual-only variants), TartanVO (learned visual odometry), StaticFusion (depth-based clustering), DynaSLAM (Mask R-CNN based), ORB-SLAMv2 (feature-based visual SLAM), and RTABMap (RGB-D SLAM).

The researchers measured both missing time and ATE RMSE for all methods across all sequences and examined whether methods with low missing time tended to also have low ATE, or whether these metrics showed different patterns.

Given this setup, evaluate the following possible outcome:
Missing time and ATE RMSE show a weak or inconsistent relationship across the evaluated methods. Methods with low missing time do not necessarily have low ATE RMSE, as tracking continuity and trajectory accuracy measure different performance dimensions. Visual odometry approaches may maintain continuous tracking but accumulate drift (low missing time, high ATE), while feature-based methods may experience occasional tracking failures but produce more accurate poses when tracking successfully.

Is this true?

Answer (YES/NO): YES